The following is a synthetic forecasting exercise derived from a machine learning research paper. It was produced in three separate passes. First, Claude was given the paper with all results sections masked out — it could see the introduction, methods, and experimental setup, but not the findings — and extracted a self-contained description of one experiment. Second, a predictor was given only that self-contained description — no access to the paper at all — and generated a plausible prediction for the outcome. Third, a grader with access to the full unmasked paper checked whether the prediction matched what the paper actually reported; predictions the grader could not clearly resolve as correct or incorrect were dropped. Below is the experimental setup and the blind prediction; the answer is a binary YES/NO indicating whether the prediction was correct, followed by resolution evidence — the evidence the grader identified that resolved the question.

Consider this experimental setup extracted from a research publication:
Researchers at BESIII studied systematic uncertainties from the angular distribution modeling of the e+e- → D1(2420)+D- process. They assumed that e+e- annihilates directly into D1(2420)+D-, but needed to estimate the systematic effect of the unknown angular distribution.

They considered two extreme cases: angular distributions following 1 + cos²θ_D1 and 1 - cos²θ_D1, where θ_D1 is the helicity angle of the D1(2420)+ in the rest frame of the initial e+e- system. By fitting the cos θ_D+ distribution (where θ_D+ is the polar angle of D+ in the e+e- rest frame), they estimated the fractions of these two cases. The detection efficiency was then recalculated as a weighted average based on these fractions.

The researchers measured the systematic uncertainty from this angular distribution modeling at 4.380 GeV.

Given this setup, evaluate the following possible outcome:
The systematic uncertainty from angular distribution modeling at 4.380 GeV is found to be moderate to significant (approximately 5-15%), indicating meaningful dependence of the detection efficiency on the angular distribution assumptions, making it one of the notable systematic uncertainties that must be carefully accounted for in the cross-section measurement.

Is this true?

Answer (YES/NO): NO